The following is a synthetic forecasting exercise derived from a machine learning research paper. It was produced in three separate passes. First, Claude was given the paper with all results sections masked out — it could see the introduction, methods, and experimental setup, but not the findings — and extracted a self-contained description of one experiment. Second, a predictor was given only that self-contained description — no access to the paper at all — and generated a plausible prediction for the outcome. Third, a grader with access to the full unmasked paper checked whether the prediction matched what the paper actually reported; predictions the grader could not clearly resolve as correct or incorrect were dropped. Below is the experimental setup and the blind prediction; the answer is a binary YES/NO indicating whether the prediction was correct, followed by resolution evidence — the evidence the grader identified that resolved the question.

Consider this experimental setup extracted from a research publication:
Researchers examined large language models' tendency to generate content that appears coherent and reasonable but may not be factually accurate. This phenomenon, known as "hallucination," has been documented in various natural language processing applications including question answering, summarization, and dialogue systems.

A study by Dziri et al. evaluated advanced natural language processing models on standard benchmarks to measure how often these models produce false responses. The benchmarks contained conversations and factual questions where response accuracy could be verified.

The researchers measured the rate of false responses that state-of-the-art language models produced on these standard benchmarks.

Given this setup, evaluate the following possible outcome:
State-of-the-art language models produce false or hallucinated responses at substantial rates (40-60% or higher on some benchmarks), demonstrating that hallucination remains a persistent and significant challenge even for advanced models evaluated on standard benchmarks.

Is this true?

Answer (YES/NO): YES